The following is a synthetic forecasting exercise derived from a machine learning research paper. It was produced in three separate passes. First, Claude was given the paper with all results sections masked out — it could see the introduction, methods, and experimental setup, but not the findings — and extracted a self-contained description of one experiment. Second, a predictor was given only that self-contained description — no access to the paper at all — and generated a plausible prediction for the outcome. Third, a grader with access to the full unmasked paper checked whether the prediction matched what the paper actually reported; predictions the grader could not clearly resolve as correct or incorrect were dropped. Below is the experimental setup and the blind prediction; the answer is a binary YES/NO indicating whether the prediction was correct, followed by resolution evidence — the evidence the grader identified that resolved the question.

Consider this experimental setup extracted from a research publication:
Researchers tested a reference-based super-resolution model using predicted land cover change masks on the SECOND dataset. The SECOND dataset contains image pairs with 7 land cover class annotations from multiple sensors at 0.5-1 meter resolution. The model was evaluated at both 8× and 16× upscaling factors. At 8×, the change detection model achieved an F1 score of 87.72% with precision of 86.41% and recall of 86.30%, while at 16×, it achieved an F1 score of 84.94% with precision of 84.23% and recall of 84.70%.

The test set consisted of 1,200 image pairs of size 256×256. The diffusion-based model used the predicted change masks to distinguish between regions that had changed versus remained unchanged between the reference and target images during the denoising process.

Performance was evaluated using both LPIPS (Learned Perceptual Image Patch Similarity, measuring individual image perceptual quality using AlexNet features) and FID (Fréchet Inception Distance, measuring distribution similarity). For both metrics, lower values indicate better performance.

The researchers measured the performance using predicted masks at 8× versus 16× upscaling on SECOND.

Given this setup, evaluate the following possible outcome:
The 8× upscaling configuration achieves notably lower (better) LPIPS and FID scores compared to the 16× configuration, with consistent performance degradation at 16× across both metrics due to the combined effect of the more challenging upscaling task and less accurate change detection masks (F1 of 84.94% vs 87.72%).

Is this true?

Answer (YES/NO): YES